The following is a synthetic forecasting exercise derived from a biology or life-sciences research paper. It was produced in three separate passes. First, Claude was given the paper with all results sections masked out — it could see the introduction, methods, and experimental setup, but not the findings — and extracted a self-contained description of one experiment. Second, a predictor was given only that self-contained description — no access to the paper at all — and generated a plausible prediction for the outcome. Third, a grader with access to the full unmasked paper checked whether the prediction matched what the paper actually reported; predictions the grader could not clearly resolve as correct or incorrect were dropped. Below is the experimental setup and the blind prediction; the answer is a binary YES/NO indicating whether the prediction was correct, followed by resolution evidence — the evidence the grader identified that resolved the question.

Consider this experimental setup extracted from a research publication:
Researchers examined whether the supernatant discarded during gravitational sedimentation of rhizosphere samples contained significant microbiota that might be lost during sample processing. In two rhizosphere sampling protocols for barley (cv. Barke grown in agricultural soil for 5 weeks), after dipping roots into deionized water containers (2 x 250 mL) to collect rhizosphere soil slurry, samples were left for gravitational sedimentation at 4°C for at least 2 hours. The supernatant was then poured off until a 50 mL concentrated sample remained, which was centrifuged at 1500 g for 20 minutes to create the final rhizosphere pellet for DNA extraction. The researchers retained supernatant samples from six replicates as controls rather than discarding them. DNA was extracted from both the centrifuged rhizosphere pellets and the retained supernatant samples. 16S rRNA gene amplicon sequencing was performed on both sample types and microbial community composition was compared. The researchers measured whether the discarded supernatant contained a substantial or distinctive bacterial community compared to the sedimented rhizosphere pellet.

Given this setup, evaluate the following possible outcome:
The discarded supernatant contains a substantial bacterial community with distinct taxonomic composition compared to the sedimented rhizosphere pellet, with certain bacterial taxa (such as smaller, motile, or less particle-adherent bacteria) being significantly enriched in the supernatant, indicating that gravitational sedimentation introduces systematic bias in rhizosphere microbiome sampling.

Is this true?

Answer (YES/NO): NO